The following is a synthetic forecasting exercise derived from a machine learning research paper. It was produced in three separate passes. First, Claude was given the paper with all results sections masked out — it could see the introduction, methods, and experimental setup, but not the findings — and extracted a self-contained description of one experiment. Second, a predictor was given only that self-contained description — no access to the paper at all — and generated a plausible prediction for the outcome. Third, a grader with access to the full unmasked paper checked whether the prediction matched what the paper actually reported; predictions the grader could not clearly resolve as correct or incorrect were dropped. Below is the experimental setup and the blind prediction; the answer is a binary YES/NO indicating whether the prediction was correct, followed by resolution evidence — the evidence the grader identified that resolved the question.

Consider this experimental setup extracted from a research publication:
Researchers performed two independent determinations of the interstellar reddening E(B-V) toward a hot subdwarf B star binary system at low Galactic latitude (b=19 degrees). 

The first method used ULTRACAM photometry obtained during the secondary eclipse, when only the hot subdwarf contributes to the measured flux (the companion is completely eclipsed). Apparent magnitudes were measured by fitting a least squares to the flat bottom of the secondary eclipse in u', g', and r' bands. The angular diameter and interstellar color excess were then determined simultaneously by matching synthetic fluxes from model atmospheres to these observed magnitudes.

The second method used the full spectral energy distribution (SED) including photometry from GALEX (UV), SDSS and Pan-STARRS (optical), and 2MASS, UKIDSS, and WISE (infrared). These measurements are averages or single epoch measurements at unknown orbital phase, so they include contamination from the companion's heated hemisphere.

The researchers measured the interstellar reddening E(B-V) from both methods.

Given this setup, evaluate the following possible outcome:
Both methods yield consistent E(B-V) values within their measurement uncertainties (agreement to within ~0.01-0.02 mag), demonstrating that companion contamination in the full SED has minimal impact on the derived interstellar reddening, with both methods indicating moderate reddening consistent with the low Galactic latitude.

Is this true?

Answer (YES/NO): YES